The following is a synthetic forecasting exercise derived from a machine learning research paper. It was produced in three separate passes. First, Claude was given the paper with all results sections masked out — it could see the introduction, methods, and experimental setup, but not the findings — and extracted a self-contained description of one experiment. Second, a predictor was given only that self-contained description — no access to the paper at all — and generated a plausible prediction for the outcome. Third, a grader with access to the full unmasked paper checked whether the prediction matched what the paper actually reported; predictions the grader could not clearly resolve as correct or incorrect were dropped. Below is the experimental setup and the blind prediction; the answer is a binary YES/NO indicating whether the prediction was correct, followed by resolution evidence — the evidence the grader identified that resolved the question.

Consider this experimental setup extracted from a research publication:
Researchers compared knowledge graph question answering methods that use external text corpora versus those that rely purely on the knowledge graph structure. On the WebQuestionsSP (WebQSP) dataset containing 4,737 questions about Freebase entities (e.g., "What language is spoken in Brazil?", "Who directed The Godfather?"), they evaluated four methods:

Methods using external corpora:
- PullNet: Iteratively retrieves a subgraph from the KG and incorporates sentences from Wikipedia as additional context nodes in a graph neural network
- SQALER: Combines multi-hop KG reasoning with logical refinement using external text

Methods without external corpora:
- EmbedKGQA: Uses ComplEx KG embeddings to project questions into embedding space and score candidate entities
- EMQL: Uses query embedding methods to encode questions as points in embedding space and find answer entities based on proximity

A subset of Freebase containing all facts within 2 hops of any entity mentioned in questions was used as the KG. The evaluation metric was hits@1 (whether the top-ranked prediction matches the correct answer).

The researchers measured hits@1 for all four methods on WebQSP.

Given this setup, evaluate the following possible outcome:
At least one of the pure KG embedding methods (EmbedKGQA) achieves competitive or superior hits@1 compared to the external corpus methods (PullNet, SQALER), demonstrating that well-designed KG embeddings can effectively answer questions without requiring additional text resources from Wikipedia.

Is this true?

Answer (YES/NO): YES